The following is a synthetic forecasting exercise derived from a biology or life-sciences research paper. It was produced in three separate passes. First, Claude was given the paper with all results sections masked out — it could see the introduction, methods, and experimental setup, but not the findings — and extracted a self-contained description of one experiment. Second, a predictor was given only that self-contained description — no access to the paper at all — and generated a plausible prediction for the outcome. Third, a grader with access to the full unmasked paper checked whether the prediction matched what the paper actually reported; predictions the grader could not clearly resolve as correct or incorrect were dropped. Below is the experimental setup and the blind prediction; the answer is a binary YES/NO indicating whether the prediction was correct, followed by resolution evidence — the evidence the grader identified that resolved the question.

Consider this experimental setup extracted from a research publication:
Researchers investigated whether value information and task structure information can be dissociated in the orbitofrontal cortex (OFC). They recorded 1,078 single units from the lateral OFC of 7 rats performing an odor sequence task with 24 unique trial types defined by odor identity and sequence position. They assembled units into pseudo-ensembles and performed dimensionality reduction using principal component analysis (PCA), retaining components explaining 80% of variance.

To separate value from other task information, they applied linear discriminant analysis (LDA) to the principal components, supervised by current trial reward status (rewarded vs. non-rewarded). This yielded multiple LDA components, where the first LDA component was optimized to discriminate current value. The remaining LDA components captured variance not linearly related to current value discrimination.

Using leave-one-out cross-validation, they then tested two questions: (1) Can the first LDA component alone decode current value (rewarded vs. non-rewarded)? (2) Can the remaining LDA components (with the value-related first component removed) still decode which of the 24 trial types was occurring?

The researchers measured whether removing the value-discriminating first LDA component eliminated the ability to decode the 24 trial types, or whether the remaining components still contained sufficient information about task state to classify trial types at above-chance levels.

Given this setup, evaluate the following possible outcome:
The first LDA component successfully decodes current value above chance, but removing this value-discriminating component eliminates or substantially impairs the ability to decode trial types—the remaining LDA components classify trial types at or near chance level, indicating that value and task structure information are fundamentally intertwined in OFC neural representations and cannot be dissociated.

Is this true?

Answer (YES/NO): NO